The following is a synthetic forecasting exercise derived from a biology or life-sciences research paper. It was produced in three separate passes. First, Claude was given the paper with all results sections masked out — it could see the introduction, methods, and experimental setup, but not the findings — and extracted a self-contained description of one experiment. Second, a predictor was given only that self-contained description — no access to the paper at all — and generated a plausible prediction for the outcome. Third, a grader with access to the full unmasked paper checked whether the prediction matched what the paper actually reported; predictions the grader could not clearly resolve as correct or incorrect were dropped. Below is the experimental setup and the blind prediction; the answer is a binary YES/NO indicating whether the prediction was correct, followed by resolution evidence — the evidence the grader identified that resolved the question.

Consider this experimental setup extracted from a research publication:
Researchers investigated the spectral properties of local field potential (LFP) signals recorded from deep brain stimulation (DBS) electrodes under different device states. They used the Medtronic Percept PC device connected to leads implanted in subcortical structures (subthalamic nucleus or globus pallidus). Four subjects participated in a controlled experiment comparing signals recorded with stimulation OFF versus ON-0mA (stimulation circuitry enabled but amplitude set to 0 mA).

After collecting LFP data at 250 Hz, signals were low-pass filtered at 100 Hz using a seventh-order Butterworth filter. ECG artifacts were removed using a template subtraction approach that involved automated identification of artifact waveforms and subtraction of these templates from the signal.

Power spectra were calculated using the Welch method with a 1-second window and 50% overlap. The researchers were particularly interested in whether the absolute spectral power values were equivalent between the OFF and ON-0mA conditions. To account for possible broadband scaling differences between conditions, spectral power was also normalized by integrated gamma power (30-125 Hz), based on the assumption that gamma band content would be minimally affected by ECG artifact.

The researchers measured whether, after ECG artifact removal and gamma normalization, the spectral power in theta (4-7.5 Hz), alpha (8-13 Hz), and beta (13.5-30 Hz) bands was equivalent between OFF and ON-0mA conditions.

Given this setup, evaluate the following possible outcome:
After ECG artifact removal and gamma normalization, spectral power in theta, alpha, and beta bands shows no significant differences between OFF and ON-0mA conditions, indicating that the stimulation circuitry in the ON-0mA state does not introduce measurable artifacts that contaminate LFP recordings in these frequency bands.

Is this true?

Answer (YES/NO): NO